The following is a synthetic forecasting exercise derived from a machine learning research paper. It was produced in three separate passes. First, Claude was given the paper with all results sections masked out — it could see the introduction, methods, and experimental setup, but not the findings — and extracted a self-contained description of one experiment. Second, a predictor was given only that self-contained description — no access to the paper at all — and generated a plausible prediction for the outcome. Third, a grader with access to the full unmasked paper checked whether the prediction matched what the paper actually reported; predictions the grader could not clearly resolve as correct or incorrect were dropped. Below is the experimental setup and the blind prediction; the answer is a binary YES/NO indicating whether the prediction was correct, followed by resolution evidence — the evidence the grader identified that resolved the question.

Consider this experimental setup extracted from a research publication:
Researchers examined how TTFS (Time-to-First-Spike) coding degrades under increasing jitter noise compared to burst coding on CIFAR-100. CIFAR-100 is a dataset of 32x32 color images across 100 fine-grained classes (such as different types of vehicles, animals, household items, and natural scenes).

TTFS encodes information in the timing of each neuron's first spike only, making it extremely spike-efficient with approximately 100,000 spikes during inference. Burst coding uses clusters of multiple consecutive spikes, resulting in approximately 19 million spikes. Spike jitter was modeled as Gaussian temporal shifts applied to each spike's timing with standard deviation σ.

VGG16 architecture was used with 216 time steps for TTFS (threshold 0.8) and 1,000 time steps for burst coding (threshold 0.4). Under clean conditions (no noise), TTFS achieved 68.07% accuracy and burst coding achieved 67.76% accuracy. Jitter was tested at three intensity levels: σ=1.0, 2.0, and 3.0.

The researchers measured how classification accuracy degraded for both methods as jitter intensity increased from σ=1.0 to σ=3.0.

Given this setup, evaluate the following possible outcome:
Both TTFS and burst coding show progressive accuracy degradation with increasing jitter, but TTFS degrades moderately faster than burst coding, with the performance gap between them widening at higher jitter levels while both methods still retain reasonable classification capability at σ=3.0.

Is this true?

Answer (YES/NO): NO